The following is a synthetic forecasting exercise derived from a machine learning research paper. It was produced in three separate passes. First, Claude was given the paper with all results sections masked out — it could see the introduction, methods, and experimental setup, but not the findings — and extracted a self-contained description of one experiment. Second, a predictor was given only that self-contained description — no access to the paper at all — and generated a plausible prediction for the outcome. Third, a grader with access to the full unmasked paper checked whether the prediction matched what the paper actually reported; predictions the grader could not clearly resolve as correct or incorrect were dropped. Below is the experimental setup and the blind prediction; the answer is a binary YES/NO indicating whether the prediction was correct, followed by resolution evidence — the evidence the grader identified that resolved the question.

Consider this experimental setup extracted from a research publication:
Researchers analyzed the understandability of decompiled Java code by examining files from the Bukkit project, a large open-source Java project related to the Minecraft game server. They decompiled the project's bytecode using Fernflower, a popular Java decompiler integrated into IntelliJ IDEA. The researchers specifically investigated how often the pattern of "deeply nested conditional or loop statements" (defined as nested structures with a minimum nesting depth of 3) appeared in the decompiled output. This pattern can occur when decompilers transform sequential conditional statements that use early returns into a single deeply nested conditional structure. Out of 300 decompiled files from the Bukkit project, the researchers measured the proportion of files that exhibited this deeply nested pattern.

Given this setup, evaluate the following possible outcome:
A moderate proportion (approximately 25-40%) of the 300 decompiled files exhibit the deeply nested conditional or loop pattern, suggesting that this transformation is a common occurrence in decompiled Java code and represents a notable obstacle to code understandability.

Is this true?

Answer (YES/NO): NO